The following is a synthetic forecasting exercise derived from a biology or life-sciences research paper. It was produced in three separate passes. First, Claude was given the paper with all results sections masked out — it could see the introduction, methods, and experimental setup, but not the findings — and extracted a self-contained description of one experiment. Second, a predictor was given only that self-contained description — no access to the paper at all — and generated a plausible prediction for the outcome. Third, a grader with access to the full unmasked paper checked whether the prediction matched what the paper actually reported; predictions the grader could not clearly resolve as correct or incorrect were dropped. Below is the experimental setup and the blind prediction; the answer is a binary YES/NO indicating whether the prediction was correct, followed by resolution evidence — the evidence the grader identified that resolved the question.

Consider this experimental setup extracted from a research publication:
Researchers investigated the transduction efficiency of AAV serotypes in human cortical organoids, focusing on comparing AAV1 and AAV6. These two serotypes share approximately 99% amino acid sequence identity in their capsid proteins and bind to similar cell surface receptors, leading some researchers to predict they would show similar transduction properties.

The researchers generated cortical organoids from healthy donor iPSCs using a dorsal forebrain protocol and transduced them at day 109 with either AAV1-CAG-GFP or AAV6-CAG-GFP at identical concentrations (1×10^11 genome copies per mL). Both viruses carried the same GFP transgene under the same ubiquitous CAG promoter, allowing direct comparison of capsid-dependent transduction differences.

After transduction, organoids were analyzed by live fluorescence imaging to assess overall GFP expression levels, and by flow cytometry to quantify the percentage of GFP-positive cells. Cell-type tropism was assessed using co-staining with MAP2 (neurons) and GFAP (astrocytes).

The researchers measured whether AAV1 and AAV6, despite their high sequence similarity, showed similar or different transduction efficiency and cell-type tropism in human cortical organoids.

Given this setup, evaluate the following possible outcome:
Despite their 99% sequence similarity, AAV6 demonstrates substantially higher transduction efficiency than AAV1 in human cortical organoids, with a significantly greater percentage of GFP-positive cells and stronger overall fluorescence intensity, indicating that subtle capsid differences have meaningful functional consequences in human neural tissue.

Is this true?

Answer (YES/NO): YES